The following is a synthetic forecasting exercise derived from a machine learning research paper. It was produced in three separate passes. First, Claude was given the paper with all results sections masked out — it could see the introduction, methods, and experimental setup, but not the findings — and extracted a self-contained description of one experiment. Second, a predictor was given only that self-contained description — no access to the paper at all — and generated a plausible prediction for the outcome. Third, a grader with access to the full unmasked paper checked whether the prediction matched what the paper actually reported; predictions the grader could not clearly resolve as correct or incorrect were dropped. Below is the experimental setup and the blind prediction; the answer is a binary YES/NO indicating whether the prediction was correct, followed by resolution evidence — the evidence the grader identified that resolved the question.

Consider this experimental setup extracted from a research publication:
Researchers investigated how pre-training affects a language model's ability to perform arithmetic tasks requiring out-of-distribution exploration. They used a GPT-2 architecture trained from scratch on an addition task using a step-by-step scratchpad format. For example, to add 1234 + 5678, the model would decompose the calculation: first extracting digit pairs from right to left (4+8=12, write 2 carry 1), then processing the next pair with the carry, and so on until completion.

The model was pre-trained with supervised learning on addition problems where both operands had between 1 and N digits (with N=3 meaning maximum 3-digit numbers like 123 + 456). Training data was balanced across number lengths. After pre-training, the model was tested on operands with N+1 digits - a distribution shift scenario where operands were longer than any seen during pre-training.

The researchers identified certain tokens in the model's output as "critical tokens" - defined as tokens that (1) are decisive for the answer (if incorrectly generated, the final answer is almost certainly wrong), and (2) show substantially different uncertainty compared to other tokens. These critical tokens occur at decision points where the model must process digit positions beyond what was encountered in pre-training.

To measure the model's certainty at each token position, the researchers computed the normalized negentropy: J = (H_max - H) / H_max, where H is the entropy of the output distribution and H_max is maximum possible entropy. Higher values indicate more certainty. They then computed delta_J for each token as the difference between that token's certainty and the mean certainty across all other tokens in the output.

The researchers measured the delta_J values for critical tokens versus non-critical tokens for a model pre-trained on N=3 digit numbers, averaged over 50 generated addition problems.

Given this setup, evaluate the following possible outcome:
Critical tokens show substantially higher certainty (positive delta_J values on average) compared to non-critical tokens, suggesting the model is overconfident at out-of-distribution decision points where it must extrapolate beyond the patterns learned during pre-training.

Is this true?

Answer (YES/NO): NO